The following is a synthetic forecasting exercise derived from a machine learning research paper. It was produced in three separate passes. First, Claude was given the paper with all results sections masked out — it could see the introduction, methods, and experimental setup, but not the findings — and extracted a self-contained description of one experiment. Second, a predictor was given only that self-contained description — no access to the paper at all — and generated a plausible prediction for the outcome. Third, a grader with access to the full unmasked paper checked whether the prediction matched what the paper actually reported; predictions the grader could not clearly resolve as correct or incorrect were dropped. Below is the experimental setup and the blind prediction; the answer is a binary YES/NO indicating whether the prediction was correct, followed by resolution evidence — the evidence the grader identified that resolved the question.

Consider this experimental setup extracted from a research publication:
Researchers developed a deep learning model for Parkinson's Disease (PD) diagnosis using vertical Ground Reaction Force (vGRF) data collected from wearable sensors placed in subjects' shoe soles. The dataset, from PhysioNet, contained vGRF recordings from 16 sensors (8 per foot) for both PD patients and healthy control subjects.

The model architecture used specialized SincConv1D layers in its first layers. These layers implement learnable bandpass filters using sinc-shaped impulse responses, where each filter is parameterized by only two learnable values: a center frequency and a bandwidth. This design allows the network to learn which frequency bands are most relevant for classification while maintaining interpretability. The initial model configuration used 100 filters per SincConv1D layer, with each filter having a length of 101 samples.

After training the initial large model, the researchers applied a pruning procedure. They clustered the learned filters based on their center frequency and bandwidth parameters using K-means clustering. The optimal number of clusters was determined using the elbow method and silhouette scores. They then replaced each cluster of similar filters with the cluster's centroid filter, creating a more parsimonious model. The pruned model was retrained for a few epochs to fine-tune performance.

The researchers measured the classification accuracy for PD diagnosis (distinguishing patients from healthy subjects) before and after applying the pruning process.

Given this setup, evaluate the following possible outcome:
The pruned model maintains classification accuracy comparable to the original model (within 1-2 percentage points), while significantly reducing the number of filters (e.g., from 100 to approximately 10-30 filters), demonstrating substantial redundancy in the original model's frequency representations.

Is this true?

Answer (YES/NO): YES